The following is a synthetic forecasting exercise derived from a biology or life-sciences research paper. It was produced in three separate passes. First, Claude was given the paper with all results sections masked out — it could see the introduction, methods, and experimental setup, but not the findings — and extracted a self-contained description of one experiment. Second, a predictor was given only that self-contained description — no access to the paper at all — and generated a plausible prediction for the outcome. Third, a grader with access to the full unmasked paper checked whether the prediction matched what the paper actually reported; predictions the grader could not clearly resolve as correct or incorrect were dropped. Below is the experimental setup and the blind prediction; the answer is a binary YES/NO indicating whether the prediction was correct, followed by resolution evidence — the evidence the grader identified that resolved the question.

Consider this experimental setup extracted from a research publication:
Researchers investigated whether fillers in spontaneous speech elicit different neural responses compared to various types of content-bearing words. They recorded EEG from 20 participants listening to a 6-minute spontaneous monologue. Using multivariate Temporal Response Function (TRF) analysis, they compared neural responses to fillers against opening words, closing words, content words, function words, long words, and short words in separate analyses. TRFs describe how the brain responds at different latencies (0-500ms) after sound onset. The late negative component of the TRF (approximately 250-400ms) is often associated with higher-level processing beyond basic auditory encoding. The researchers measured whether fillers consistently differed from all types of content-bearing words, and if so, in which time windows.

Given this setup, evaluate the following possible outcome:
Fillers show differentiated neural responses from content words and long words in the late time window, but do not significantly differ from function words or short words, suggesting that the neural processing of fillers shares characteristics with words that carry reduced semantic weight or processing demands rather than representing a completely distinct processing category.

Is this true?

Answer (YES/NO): NO